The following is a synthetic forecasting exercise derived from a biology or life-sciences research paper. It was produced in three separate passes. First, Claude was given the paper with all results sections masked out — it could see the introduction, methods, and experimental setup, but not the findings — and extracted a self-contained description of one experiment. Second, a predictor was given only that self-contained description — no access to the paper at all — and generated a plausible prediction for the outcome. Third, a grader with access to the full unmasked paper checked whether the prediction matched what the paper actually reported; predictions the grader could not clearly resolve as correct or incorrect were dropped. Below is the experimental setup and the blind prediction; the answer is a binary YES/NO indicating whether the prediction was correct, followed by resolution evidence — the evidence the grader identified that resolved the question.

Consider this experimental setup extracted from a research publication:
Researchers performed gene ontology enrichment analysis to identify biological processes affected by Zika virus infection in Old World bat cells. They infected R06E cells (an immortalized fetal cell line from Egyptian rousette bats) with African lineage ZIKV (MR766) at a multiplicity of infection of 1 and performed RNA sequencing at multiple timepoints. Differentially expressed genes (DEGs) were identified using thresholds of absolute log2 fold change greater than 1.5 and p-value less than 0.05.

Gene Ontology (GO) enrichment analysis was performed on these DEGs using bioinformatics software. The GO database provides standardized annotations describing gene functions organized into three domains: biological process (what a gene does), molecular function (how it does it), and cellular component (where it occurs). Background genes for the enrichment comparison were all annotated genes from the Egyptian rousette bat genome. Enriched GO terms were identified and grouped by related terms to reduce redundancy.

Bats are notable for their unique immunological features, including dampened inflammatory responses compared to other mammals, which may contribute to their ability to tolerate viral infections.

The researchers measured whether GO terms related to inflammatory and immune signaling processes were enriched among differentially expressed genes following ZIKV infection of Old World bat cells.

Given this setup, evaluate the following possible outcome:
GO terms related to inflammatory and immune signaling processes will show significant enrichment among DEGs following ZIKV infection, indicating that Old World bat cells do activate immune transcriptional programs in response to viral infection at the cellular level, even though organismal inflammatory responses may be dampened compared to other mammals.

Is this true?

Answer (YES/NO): YES